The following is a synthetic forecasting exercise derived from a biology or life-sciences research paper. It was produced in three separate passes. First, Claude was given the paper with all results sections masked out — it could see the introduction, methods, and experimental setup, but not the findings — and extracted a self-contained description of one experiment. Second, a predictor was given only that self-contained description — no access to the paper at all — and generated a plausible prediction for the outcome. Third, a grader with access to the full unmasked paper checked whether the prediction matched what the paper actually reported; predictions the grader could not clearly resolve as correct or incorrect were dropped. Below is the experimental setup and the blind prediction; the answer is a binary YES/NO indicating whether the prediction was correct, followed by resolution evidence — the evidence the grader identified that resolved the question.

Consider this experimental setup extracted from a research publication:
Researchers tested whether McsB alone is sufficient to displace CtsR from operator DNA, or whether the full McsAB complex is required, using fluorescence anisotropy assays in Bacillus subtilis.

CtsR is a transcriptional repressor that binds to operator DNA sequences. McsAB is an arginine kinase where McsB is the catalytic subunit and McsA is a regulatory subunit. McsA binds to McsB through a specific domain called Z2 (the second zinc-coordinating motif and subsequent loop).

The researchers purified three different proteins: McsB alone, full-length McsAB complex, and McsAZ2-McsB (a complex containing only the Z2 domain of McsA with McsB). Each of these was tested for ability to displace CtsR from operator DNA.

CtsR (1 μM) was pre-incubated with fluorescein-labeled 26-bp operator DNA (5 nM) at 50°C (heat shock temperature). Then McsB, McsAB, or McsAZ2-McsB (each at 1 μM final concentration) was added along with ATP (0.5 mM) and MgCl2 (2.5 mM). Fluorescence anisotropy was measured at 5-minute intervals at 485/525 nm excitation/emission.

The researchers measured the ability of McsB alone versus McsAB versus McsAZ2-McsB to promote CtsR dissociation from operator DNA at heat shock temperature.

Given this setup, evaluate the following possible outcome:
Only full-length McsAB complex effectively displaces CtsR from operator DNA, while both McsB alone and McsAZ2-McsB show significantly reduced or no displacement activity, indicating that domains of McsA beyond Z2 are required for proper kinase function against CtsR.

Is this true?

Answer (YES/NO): NO